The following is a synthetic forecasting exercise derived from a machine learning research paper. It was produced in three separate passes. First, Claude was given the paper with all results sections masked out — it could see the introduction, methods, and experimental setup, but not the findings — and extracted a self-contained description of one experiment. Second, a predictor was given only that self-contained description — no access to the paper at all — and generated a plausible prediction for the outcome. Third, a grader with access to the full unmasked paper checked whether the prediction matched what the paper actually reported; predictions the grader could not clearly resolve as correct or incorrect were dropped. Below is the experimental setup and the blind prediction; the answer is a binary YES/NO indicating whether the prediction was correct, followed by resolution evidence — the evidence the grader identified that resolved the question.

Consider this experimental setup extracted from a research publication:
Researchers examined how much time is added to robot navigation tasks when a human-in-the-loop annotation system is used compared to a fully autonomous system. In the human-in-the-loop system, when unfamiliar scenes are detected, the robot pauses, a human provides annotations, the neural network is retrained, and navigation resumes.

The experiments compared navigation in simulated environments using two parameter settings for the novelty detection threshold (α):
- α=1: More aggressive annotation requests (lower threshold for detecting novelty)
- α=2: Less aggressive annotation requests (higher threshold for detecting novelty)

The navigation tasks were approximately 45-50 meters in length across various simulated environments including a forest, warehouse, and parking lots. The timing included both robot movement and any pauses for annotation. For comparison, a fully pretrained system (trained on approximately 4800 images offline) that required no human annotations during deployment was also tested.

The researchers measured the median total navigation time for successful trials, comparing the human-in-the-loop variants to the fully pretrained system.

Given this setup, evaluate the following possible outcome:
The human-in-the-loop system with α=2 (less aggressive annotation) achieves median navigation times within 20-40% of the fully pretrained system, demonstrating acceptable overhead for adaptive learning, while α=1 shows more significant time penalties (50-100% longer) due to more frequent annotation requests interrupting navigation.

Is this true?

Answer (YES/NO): NO